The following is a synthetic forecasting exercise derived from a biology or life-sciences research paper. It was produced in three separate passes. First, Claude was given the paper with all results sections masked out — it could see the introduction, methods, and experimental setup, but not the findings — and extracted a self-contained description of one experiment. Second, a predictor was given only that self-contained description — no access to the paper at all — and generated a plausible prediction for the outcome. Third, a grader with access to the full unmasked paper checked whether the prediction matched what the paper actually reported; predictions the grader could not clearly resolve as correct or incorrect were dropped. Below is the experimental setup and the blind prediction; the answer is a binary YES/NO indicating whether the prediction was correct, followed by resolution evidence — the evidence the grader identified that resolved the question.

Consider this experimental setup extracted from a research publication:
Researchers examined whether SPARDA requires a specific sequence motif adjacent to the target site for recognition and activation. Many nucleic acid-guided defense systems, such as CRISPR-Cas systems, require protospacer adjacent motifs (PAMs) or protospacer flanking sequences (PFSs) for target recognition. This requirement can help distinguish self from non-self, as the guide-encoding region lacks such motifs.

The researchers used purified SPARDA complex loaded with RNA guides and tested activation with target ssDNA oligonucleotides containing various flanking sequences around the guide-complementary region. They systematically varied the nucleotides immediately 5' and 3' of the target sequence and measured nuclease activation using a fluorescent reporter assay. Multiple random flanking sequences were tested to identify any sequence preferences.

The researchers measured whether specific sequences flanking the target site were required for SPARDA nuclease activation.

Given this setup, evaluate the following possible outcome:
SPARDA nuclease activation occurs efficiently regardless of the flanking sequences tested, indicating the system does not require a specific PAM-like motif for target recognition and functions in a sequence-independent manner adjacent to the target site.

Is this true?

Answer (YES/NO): YES